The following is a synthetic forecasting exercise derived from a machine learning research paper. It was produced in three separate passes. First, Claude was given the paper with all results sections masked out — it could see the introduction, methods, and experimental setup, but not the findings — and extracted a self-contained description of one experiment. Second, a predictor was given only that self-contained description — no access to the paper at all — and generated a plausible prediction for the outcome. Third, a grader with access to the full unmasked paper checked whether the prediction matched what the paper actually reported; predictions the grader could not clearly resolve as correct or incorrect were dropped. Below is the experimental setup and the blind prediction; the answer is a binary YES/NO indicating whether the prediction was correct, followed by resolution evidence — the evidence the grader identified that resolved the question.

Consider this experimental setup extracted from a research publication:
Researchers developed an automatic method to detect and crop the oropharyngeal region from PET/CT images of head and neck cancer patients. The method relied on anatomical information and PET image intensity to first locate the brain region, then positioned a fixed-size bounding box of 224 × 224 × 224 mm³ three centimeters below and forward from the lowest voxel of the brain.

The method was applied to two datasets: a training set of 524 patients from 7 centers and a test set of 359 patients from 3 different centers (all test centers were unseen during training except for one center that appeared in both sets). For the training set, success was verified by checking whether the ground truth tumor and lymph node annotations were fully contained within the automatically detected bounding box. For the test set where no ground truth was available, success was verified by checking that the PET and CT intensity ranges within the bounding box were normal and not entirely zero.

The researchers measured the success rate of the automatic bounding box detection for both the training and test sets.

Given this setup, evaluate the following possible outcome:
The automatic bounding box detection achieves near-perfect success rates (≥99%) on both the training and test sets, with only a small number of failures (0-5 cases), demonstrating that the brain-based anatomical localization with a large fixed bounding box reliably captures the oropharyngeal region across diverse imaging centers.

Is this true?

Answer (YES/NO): NO